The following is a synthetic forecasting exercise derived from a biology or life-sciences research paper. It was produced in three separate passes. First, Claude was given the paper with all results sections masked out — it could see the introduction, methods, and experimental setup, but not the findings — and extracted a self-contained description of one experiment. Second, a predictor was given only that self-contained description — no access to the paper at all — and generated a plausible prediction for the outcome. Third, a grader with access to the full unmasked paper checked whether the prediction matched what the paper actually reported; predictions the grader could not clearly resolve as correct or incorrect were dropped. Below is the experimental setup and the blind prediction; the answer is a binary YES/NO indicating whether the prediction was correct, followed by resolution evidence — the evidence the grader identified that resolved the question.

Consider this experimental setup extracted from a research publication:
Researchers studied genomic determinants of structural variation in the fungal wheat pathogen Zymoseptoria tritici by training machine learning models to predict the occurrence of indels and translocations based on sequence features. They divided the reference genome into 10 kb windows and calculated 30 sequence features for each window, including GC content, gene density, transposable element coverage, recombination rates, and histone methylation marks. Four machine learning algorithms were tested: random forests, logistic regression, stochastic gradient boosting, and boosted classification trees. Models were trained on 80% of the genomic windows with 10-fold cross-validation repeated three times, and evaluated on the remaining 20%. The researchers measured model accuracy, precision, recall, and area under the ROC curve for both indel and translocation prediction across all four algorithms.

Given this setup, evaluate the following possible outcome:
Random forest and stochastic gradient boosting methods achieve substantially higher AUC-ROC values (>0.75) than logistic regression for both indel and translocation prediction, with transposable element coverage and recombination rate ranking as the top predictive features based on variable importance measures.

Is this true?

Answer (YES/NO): NO